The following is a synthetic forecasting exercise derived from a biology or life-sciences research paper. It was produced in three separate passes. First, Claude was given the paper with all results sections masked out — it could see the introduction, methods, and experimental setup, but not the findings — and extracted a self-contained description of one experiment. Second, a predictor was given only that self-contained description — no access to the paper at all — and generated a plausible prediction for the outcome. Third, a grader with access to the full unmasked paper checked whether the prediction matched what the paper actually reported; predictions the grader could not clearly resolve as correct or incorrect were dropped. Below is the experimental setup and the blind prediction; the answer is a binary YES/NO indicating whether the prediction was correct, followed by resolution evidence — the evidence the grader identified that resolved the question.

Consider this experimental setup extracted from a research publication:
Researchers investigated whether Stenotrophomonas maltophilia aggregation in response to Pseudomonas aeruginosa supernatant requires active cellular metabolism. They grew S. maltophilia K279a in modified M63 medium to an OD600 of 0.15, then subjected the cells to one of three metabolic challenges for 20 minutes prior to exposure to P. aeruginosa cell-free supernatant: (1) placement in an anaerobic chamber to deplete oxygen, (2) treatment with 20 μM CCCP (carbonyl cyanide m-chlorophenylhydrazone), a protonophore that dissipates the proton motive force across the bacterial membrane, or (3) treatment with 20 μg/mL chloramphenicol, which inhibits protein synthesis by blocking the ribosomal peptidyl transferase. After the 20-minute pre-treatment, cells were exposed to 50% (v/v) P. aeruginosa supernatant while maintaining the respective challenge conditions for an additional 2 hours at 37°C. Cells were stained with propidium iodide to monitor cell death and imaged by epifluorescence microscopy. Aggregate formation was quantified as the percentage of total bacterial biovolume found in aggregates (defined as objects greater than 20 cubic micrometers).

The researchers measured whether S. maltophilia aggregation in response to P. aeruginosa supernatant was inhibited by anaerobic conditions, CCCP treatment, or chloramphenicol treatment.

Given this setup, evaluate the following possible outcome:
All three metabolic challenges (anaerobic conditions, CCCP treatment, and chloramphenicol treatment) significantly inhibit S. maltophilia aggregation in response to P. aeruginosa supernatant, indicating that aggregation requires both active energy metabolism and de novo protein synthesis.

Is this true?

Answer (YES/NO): YES